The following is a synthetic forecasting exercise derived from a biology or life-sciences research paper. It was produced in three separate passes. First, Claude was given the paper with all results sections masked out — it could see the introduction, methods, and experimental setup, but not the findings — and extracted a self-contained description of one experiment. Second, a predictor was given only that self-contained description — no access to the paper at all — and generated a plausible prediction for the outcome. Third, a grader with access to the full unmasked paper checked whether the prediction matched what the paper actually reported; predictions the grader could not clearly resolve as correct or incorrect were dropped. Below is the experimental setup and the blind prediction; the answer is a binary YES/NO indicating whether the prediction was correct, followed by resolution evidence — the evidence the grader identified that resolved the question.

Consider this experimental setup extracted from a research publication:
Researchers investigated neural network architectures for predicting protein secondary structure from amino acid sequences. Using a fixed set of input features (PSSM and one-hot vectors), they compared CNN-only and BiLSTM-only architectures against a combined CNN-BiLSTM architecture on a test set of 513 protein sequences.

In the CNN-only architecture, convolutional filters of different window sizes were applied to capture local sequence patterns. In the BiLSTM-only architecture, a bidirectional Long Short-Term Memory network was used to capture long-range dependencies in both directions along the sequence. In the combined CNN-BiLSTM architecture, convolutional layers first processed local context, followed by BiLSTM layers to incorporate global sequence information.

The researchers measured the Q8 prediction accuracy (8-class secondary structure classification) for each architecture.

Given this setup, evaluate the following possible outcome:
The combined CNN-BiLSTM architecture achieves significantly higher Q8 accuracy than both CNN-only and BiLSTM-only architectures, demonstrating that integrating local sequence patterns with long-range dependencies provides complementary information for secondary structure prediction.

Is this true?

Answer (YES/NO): YES